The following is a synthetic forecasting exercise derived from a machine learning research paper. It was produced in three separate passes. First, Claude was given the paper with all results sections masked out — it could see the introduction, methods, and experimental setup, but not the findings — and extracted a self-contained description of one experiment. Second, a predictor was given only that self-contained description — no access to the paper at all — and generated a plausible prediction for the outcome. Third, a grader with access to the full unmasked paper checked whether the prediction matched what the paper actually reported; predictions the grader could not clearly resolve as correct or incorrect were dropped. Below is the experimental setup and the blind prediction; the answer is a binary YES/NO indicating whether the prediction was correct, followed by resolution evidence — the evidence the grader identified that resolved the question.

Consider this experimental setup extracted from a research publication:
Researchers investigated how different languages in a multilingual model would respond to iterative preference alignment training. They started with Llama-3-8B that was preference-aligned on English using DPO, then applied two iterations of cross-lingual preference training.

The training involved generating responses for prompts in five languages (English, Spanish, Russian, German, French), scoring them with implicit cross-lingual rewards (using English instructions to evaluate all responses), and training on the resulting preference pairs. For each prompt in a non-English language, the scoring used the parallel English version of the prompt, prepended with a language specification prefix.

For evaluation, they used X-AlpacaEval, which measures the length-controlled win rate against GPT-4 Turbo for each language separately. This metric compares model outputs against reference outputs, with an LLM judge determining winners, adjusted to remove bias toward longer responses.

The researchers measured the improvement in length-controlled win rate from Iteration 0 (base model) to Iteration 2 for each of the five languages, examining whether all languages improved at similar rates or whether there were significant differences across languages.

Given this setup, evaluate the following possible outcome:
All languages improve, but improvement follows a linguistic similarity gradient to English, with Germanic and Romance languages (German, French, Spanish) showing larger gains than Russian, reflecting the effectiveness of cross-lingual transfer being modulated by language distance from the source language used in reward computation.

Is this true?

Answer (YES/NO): NO